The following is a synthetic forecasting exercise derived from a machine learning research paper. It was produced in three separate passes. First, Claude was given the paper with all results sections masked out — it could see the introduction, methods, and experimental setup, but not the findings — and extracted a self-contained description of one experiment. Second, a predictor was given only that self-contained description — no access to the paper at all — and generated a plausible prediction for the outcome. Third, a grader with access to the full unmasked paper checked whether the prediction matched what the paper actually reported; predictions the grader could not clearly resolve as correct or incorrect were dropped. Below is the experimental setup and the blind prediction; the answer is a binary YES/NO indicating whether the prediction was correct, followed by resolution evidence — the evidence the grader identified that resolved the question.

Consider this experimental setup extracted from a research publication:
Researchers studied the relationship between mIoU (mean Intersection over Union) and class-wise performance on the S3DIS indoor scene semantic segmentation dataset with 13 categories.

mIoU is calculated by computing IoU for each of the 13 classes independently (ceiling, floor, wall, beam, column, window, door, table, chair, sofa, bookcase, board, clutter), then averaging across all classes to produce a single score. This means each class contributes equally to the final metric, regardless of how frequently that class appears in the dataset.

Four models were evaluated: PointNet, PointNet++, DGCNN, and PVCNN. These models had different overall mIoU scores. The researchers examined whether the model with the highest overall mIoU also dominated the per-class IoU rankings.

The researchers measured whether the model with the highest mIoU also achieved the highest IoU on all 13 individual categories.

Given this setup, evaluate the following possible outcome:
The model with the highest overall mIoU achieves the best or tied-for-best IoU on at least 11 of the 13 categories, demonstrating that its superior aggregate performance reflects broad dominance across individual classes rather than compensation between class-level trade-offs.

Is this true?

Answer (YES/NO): NO